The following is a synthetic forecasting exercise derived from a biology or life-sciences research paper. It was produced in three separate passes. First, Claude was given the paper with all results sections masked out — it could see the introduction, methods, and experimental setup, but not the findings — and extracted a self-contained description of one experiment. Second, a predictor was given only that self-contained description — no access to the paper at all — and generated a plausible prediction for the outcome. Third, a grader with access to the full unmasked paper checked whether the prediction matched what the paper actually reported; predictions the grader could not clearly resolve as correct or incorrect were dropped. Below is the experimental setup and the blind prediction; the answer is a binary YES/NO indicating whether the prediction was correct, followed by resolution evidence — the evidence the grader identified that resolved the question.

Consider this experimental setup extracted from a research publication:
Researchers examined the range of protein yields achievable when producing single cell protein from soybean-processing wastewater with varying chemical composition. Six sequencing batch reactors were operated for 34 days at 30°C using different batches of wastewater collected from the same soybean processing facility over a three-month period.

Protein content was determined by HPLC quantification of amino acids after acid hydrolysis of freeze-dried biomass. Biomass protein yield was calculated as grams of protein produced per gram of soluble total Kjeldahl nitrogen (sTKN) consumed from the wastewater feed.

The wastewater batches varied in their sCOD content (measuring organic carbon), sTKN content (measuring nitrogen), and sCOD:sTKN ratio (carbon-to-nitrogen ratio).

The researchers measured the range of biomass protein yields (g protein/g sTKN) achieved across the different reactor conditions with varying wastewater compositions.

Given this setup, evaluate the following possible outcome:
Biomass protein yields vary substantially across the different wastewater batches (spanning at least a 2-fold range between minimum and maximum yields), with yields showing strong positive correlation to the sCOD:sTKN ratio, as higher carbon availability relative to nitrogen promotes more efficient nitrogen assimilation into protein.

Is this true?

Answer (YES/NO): NO